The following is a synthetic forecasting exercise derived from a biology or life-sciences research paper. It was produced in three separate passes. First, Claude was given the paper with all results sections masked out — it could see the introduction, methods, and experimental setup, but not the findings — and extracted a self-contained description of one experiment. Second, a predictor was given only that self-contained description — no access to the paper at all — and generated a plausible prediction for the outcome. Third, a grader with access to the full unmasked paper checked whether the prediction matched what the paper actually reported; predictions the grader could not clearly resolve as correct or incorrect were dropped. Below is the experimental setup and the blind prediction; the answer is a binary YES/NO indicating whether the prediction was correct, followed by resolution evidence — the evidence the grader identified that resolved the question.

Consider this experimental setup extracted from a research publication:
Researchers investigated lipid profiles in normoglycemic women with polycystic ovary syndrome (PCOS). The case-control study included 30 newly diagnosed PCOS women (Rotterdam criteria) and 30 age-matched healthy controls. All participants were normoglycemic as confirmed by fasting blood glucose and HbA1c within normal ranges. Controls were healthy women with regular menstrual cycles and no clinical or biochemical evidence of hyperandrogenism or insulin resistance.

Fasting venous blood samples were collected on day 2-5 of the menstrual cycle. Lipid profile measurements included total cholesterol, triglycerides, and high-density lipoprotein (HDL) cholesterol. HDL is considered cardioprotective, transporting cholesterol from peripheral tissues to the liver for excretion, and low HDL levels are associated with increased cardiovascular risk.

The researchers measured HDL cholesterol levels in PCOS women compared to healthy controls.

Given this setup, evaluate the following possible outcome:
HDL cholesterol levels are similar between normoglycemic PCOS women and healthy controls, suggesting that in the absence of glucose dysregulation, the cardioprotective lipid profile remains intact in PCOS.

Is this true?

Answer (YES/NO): NO